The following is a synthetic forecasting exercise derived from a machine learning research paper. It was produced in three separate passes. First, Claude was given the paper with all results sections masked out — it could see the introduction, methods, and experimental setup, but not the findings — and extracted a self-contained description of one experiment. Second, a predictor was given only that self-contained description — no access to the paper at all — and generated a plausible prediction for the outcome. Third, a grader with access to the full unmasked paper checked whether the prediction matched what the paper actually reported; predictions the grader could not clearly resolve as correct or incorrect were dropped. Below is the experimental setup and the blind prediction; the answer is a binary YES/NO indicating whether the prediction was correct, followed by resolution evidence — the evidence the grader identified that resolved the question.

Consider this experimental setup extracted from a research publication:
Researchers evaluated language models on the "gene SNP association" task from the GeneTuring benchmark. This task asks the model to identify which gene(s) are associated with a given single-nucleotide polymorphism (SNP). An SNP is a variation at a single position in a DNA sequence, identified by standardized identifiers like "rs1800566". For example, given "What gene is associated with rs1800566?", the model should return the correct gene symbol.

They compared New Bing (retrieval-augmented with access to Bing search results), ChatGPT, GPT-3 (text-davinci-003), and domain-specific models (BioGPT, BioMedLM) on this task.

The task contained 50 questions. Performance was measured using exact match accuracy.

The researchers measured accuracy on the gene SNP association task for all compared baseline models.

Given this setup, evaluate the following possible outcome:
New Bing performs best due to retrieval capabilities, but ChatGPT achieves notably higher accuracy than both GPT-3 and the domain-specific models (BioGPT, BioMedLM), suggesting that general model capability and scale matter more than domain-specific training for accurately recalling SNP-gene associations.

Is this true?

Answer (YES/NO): NO